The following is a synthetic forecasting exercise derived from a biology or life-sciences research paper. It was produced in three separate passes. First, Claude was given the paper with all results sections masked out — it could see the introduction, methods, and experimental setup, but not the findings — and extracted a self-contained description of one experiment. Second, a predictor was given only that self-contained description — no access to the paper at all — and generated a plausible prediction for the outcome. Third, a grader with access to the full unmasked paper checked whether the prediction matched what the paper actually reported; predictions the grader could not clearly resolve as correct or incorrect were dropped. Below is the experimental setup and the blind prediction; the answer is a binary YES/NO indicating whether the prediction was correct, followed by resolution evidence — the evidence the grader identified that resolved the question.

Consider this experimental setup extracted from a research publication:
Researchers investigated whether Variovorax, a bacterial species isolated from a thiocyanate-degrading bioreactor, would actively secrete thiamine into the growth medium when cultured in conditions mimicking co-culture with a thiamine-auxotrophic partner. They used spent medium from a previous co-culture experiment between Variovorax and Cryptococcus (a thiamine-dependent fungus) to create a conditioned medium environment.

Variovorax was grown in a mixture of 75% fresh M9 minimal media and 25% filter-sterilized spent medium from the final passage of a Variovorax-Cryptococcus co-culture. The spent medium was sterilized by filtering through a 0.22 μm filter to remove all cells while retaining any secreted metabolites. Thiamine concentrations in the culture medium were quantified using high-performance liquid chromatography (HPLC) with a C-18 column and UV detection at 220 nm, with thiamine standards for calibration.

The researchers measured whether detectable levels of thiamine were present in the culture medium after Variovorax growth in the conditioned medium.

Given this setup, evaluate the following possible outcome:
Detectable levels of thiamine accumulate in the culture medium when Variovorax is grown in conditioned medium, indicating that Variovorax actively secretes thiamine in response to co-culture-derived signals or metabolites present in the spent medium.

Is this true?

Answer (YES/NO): YES